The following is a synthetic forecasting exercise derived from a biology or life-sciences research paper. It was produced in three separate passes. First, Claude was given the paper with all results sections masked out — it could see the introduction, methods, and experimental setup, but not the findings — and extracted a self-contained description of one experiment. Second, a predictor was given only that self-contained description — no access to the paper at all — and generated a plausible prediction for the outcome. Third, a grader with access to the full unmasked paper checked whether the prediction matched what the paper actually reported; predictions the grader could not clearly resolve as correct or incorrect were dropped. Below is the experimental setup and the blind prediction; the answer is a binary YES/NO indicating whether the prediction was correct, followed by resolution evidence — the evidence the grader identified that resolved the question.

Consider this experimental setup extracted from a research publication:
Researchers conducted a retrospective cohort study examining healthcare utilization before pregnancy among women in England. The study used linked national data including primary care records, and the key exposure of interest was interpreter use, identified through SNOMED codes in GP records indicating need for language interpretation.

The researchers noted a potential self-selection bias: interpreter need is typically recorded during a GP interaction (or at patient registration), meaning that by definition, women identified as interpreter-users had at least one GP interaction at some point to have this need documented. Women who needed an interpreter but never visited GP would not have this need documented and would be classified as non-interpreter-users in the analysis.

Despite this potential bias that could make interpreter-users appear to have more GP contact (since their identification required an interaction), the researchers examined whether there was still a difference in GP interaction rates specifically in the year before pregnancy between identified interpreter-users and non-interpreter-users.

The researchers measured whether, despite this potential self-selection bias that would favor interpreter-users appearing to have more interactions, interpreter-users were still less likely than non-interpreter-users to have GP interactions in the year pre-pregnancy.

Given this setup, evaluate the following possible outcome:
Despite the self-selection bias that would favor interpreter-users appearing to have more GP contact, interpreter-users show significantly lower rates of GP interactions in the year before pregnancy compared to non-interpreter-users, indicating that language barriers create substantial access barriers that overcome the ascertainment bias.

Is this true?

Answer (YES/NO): YES